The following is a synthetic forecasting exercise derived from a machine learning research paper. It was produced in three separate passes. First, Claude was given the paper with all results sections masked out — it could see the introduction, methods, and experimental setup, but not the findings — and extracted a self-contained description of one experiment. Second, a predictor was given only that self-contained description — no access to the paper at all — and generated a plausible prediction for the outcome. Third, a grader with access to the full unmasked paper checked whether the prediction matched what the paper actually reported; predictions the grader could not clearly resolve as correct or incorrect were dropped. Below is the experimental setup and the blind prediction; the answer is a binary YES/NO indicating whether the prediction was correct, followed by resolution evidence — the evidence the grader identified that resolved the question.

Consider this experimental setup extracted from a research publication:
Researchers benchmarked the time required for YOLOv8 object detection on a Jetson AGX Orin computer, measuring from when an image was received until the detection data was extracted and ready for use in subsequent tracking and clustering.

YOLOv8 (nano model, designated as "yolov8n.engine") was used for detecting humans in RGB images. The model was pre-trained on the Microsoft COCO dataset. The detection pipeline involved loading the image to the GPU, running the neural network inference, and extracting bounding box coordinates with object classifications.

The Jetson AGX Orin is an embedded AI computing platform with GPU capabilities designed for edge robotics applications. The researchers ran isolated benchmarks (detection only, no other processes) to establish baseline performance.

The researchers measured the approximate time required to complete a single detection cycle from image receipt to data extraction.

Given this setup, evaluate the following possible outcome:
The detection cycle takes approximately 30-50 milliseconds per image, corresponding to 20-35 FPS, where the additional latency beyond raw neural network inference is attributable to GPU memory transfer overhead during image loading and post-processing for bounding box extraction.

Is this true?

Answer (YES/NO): YES